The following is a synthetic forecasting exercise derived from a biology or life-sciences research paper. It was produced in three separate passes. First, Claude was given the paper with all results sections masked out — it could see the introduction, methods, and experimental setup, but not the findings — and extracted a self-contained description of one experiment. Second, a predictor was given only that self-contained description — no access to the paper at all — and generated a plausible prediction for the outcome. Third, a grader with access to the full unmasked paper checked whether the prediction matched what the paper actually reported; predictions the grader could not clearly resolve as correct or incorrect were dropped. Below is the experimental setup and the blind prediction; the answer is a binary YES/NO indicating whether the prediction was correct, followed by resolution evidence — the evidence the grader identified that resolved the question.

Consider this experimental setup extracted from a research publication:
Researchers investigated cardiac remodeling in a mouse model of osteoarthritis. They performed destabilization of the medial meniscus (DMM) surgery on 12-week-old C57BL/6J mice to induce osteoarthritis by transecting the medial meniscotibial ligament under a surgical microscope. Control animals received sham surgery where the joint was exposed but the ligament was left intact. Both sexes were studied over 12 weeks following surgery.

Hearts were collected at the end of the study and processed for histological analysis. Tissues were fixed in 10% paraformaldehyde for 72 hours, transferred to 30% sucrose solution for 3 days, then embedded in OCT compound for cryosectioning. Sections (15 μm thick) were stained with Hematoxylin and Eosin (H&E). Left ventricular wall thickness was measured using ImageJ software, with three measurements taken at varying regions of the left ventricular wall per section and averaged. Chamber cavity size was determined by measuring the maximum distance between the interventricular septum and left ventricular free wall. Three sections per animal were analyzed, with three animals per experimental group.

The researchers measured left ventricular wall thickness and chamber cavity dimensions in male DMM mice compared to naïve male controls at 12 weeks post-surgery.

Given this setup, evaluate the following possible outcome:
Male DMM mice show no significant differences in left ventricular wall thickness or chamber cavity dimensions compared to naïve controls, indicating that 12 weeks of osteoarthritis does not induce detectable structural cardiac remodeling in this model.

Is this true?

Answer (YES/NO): NO